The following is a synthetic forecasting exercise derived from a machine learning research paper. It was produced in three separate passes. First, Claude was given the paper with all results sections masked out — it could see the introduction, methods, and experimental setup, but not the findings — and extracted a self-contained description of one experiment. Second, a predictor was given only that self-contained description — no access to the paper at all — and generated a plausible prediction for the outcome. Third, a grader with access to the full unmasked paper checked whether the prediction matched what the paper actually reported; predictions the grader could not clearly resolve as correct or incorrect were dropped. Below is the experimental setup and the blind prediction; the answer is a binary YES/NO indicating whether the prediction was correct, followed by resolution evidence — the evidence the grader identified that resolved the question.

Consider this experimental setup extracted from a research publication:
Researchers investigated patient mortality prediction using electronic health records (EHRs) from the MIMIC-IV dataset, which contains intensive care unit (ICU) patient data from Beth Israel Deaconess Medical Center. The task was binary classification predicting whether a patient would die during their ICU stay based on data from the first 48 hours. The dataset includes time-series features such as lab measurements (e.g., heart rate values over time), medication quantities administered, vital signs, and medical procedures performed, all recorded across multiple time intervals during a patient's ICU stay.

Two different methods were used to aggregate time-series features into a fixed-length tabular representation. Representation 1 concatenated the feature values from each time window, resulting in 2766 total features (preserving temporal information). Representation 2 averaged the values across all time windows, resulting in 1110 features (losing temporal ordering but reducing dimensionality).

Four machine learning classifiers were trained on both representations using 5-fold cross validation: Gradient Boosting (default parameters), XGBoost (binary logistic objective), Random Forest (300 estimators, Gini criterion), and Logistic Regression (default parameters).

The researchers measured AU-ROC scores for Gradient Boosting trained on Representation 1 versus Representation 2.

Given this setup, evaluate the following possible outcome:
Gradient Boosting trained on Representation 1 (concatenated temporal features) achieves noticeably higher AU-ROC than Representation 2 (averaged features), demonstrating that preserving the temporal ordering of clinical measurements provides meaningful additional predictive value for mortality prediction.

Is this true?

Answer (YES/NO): NO